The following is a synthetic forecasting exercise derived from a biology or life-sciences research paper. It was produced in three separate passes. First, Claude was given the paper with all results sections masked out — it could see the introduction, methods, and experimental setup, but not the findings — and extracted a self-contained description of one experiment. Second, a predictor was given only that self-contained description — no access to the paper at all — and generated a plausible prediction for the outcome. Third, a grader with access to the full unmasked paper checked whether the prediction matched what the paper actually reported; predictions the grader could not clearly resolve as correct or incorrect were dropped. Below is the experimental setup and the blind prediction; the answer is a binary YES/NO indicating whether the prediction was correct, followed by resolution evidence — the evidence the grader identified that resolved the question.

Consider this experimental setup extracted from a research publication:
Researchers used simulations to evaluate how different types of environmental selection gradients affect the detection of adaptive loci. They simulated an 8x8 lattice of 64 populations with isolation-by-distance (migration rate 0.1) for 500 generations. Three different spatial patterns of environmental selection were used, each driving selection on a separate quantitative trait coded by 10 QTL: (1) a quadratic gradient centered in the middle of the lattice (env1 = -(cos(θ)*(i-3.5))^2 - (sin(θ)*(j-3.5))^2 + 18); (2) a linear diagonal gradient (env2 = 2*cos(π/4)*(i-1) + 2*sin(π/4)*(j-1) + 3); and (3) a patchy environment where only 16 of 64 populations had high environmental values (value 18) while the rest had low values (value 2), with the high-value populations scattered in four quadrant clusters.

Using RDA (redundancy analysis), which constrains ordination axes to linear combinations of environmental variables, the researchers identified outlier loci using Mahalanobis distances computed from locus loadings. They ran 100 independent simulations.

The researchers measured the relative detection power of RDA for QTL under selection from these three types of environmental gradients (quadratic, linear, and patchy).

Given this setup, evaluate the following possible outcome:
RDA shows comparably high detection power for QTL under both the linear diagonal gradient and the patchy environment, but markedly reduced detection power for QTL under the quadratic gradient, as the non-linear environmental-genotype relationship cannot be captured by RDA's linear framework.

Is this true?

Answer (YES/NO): NO